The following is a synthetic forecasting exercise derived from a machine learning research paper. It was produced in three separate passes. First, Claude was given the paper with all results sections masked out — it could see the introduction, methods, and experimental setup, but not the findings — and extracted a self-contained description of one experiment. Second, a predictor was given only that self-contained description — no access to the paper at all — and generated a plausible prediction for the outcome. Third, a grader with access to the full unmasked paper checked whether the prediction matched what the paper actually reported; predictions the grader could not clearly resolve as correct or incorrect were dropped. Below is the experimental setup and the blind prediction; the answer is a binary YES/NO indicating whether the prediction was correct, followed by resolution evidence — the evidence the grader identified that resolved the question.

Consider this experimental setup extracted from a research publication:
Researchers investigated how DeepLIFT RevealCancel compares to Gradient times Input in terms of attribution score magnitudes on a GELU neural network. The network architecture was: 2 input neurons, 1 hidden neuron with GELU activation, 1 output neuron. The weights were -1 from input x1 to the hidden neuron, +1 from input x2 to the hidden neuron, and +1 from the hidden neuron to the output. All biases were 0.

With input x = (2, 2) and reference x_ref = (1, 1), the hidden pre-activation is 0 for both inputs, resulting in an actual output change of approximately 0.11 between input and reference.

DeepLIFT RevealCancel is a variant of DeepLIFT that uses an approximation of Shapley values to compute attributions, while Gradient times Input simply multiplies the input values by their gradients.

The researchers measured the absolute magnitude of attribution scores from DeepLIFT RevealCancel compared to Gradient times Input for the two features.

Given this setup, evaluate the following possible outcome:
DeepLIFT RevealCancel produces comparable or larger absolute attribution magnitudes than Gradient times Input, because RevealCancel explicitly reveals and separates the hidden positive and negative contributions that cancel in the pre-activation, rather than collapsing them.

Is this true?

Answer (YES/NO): YES